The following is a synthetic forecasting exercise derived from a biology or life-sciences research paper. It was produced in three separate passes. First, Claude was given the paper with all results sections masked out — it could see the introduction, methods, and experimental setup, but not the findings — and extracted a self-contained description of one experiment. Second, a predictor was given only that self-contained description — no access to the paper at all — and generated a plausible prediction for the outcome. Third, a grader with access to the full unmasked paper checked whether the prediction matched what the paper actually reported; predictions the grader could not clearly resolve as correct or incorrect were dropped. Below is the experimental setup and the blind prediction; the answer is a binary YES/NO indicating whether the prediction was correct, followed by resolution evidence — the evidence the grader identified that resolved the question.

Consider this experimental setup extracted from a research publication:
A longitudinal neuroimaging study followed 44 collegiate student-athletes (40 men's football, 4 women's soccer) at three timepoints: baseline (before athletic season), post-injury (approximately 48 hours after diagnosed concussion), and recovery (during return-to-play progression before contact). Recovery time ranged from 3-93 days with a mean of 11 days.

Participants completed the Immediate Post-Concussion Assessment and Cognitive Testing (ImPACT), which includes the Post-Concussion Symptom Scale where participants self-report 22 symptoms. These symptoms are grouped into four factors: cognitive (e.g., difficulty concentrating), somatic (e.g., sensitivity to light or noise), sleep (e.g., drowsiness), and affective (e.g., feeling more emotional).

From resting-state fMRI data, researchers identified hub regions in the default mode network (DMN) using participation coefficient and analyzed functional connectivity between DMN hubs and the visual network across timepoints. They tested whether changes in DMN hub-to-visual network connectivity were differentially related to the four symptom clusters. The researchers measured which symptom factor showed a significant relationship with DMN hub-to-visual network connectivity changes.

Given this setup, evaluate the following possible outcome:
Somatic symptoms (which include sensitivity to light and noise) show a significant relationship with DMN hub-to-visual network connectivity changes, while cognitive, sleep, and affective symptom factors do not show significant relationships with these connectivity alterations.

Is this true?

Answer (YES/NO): YES